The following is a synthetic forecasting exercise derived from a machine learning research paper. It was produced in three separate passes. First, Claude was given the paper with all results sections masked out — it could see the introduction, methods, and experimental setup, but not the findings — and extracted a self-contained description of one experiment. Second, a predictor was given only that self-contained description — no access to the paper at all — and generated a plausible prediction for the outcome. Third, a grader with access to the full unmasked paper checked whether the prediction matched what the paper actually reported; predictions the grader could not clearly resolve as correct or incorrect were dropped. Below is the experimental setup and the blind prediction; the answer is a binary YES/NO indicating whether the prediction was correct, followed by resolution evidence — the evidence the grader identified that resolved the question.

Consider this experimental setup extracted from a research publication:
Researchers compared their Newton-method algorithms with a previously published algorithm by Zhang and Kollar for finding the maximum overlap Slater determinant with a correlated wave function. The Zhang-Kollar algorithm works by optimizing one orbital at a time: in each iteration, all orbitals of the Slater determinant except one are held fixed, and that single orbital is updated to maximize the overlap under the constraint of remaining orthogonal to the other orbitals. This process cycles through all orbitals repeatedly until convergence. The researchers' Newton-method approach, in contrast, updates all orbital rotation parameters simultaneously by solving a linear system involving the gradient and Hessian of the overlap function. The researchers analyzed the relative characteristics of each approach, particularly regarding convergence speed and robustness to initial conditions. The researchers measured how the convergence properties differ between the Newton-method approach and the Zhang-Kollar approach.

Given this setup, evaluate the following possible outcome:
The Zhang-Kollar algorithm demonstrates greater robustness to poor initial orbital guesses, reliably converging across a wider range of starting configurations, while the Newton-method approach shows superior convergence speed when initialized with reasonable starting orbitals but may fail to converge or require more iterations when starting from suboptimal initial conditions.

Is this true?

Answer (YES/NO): NO